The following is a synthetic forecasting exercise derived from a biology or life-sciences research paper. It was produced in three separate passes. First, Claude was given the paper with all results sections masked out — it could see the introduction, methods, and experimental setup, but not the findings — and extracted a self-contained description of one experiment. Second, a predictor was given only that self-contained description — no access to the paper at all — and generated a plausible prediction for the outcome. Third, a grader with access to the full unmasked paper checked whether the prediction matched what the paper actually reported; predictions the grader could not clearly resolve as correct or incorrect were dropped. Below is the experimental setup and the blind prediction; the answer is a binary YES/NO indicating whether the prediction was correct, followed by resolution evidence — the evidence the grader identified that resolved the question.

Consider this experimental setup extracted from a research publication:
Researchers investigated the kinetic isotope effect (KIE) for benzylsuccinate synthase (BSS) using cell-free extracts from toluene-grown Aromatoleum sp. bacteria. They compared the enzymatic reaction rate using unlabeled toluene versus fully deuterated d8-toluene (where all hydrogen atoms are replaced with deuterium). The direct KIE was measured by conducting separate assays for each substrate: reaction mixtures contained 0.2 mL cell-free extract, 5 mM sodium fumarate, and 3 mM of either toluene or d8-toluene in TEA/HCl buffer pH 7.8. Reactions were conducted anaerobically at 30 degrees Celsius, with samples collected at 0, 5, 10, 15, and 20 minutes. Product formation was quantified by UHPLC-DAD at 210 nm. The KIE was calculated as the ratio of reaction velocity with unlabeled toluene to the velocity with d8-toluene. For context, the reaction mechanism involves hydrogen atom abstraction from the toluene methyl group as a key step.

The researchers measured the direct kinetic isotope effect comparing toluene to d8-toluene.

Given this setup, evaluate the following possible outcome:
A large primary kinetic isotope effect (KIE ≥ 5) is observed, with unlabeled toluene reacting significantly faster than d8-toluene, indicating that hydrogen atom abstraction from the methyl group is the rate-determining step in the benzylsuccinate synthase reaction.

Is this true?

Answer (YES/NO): NO